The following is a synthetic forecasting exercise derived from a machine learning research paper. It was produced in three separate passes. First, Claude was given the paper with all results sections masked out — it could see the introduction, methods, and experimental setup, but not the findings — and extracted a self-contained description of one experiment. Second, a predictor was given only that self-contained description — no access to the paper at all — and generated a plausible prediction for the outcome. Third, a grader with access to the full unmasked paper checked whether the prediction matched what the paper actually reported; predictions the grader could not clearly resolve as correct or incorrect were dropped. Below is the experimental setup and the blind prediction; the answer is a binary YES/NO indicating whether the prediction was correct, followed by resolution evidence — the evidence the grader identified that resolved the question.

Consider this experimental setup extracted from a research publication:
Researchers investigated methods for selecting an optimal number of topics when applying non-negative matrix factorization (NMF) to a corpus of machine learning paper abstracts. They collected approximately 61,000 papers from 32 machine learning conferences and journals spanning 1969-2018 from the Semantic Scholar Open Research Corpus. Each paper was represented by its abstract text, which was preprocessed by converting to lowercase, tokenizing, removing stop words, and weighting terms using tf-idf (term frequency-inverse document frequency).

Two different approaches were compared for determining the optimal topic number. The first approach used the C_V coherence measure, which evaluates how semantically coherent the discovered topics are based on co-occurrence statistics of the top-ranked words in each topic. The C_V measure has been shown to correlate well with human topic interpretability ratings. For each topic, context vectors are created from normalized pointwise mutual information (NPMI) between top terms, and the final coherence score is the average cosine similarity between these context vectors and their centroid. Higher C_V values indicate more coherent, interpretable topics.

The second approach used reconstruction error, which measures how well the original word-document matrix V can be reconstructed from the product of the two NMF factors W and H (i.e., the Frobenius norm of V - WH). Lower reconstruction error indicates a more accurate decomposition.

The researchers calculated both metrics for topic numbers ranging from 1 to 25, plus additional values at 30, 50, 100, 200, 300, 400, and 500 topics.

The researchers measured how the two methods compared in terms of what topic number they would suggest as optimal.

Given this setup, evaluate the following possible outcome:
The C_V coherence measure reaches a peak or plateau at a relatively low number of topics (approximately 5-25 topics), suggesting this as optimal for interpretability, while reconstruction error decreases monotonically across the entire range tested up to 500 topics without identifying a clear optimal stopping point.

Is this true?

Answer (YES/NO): YES